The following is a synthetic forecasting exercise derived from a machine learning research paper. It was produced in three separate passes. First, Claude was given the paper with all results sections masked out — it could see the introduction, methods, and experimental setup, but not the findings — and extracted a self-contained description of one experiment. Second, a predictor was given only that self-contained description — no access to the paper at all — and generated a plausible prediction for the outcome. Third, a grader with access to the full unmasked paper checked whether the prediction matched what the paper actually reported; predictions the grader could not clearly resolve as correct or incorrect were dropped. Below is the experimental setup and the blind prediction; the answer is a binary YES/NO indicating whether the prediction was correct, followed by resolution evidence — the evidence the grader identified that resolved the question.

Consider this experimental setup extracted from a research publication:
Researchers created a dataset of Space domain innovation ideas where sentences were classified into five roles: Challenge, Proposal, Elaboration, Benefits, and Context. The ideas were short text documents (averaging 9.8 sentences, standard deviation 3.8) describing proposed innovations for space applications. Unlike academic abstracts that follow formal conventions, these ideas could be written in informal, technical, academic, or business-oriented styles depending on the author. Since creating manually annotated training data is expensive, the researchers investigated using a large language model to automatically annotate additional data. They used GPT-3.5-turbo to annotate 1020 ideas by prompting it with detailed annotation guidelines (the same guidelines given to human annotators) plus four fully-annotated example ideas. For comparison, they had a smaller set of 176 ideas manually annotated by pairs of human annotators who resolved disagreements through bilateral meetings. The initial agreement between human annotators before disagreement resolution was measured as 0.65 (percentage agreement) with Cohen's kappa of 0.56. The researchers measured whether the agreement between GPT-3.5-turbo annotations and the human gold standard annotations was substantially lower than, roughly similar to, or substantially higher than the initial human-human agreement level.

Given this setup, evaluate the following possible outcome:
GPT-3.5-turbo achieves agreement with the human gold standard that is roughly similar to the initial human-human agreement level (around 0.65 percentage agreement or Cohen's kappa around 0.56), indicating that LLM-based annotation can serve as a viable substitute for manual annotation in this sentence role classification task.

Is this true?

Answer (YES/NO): NO